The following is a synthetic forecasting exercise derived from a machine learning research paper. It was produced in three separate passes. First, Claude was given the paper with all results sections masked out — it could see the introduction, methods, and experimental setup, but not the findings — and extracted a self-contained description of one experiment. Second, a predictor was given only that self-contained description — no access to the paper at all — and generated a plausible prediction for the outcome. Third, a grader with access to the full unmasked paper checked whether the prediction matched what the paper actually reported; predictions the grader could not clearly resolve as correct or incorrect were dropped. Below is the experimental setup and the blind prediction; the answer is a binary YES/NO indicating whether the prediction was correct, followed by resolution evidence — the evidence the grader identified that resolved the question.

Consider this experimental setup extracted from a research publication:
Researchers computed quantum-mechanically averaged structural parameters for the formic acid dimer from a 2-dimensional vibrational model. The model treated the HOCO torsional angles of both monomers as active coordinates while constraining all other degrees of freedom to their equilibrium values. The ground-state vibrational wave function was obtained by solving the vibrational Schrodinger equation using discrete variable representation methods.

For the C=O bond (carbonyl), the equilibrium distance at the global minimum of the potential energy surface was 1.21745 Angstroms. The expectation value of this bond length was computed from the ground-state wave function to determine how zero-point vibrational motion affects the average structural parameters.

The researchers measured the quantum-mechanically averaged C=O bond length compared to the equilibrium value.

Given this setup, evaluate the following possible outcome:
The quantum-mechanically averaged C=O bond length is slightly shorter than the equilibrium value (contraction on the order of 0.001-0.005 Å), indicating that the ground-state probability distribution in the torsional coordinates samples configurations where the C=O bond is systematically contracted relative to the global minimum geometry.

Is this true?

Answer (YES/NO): NO